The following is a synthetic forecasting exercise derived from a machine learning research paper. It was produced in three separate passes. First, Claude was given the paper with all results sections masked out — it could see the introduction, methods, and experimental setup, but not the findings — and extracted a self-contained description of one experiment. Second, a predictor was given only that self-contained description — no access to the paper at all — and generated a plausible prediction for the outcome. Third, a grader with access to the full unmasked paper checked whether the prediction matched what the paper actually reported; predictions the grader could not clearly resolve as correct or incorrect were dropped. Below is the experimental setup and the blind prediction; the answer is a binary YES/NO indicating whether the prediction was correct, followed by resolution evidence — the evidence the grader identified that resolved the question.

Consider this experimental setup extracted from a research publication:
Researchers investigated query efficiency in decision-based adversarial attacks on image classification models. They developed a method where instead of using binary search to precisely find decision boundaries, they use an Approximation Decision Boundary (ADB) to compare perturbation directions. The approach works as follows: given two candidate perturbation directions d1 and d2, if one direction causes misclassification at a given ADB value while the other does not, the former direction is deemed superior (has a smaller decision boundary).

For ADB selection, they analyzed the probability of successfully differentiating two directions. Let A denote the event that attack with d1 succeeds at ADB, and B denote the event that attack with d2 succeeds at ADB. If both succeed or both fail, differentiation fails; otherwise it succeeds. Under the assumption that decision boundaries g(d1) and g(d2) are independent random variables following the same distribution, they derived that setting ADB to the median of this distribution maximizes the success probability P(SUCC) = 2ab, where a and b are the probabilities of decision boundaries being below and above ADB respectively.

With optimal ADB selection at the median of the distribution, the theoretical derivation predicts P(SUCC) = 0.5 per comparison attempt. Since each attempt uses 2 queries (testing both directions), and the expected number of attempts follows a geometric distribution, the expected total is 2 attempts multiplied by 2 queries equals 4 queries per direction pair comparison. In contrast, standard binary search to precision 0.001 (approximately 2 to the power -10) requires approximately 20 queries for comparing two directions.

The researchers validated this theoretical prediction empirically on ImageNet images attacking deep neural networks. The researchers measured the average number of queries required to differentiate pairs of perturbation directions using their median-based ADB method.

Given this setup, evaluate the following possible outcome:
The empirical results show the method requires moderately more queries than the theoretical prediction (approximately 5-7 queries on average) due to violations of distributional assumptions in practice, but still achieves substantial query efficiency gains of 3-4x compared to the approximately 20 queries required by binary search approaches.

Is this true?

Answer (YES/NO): NO